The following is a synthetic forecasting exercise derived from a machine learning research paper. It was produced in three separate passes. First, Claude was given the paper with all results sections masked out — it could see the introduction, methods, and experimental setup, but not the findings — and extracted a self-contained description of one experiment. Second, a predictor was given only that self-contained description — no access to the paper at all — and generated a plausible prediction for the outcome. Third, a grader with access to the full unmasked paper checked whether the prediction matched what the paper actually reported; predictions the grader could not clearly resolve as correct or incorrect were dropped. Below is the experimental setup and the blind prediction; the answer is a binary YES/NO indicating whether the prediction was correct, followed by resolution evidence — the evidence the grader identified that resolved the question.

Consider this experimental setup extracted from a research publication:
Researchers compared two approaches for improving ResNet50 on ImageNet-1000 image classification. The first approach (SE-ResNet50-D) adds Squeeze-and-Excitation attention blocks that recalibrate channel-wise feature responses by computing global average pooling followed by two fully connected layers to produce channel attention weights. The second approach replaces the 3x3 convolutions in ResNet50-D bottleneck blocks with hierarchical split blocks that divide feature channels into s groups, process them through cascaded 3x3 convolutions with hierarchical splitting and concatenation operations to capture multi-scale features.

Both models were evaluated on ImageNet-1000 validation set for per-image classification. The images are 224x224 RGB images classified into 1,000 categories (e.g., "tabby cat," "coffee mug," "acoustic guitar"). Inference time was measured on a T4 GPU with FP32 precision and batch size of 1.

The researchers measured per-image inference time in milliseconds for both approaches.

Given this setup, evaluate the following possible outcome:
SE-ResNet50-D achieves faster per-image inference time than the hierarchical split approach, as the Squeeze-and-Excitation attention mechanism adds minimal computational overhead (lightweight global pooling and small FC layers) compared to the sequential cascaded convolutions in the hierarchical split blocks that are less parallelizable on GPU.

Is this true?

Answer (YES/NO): YES